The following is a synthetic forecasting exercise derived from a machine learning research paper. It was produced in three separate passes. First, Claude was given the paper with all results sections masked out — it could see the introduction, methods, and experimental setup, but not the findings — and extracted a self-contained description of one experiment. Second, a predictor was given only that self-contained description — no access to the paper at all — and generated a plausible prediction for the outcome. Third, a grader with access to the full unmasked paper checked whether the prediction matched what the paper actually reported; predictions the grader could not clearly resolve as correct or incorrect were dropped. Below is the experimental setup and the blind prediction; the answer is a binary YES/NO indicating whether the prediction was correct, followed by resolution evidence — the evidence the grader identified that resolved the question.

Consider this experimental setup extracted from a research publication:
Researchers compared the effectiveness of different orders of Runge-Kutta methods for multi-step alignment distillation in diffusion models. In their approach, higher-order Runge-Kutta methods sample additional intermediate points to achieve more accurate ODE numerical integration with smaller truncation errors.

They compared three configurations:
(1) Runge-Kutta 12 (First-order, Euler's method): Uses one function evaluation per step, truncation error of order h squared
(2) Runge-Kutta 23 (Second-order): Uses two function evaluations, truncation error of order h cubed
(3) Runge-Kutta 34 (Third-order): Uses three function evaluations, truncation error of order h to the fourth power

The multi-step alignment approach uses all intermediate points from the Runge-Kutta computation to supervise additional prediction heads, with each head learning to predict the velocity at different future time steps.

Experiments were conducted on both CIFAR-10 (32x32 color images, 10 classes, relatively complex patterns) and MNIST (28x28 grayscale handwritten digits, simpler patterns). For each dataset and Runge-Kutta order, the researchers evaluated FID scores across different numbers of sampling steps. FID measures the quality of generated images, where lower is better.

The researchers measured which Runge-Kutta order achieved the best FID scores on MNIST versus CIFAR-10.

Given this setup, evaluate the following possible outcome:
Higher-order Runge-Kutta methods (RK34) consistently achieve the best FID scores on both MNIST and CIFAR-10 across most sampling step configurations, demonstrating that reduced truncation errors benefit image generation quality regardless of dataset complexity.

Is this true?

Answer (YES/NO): NO